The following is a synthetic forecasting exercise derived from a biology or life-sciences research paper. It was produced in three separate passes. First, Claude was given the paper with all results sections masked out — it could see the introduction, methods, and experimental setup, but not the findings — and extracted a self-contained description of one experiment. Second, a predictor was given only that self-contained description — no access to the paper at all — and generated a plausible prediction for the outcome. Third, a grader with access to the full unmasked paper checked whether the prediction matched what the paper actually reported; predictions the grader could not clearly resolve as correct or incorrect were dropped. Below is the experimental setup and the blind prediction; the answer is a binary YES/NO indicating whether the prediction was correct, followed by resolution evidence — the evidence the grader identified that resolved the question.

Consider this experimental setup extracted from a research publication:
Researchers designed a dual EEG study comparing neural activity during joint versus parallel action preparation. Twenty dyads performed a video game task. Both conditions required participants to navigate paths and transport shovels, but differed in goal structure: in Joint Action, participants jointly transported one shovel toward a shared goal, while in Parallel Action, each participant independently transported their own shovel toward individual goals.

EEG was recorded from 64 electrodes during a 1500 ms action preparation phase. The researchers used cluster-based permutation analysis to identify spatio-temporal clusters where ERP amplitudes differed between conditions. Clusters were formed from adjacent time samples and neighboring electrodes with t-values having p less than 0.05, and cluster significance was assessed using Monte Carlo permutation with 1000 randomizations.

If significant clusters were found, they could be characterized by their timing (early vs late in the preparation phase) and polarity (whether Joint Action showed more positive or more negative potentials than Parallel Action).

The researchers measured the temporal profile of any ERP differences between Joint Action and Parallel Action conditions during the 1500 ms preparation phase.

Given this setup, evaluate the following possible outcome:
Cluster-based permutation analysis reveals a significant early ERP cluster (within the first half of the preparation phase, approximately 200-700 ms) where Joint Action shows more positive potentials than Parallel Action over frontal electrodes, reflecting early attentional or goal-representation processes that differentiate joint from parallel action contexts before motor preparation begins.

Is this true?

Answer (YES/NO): NO